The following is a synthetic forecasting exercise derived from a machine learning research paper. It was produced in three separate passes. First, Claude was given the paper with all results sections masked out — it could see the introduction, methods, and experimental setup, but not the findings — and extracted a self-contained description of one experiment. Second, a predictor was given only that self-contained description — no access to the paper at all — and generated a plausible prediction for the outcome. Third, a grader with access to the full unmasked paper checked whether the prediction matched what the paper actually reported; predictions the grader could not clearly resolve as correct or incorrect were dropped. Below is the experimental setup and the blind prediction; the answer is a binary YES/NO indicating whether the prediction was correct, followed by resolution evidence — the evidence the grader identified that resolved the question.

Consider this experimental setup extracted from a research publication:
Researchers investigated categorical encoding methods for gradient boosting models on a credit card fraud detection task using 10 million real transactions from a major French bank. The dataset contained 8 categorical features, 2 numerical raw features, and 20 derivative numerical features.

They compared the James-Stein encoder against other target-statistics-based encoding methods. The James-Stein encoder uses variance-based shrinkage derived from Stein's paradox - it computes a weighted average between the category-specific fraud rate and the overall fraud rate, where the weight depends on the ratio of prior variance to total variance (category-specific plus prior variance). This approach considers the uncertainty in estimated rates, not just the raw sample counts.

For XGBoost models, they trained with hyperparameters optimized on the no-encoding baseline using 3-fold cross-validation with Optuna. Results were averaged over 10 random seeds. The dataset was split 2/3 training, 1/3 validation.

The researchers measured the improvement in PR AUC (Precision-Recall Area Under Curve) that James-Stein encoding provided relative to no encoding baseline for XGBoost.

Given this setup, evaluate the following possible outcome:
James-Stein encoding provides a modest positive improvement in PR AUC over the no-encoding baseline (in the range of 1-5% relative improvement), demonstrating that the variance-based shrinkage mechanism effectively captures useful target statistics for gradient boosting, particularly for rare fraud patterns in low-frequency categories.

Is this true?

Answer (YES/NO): NO